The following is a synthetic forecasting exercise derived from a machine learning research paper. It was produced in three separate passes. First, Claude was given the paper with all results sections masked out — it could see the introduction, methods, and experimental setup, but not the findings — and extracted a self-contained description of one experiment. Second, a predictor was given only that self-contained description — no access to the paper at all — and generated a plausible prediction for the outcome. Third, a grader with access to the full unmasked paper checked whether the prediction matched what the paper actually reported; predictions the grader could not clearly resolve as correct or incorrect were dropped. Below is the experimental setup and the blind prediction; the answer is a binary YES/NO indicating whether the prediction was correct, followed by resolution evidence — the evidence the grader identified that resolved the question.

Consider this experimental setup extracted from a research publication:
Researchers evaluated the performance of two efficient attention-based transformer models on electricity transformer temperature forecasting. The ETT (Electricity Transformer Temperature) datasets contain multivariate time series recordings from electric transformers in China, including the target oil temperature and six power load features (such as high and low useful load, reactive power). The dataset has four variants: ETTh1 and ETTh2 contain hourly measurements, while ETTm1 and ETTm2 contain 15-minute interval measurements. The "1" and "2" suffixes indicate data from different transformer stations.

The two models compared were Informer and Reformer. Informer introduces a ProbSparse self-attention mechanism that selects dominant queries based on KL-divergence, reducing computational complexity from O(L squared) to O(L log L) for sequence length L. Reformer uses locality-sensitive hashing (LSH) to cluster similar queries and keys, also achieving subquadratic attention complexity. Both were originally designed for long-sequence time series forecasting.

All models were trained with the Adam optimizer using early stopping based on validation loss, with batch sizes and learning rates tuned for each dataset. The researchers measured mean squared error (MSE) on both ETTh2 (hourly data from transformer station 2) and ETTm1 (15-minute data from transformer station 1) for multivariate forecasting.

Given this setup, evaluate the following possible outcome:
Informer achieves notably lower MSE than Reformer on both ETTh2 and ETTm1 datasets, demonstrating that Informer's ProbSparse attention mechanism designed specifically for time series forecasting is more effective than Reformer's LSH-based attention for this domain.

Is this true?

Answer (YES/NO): NO